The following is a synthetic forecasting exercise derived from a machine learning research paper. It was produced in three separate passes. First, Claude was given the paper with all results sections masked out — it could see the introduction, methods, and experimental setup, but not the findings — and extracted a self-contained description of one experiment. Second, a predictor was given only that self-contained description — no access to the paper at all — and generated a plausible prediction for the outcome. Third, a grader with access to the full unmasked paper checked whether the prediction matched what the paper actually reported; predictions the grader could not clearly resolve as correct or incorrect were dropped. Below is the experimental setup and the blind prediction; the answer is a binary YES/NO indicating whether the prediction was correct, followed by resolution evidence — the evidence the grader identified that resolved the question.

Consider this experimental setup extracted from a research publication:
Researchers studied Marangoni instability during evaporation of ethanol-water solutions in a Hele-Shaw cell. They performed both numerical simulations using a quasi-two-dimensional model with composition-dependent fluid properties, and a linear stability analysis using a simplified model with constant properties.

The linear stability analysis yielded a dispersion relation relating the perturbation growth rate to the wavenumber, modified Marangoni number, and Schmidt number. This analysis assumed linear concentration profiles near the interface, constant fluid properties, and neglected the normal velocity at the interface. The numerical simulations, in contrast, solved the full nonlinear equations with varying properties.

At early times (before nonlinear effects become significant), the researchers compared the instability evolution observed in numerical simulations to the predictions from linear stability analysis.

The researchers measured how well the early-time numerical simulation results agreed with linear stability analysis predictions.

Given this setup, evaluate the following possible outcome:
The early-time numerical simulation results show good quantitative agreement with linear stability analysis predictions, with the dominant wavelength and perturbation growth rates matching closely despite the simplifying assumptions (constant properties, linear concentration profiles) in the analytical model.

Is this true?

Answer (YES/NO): NO